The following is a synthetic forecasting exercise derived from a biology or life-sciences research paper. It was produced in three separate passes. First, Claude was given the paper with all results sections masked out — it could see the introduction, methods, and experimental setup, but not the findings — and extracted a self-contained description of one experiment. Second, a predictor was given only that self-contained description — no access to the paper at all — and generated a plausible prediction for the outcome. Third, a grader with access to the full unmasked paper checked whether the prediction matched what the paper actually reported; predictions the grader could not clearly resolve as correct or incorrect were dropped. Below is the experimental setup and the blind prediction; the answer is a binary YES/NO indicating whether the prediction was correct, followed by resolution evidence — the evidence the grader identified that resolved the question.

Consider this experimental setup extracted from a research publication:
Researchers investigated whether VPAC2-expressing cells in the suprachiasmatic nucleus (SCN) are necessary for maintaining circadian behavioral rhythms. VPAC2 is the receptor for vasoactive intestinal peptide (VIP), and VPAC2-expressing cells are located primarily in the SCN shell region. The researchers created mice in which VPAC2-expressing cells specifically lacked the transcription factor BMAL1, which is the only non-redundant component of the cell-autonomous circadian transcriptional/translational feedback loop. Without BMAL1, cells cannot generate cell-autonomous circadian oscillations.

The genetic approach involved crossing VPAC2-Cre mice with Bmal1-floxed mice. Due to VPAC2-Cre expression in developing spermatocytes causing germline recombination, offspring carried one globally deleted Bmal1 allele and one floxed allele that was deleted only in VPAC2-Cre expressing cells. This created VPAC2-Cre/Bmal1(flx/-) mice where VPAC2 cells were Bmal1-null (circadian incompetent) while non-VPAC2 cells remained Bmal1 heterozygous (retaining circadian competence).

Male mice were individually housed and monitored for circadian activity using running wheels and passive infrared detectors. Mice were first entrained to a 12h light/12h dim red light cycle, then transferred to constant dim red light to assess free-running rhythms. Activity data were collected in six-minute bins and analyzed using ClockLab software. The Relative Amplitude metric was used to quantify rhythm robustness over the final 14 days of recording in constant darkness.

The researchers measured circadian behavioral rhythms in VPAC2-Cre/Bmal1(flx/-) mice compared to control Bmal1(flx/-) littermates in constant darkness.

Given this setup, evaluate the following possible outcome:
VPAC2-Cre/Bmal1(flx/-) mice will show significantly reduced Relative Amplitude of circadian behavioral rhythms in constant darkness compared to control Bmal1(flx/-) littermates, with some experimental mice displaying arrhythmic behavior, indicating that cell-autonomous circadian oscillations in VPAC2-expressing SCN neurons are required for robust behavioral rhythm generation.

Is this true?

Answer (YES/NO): YES